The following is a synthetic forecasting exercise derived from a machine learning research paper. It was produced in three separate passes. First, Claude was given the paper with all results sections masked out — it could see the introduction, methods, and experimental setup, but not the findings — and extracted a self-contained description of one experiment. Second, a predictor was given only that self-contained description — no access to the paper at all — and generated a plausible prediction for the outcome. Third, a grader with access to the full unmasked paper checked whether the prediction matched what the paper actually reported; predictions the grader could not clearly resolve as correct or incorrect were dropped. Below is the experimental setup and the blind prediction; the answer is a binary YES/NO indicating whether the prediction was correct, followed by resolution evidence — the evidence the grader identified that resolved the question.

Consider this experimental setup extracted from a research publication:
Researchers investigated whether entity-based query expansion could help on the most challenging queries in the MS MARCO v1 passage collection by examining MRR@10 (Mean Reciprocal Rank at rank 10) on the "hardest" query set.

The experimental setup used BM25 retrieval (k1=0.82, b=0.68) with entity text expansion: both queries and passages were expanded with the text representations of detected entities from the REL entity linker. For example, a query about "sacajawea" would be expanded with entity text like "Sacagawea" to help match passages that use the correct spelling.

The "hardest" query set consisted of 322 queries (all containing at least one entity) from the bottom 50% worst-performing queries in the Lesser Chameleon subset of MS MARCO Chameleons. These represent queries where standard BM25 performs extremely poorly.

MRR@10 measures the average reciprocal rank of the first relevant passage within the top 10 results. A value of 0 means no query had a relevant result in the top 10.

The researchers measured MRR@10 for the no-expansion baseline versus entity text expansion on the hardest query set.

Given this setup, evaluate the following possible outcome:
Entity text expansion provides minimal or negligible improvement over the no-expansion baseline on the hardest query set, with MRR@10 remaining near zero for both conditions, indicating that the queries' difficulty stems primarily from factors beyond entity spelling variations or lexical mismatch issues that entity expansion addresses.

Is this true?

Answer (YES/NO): YES